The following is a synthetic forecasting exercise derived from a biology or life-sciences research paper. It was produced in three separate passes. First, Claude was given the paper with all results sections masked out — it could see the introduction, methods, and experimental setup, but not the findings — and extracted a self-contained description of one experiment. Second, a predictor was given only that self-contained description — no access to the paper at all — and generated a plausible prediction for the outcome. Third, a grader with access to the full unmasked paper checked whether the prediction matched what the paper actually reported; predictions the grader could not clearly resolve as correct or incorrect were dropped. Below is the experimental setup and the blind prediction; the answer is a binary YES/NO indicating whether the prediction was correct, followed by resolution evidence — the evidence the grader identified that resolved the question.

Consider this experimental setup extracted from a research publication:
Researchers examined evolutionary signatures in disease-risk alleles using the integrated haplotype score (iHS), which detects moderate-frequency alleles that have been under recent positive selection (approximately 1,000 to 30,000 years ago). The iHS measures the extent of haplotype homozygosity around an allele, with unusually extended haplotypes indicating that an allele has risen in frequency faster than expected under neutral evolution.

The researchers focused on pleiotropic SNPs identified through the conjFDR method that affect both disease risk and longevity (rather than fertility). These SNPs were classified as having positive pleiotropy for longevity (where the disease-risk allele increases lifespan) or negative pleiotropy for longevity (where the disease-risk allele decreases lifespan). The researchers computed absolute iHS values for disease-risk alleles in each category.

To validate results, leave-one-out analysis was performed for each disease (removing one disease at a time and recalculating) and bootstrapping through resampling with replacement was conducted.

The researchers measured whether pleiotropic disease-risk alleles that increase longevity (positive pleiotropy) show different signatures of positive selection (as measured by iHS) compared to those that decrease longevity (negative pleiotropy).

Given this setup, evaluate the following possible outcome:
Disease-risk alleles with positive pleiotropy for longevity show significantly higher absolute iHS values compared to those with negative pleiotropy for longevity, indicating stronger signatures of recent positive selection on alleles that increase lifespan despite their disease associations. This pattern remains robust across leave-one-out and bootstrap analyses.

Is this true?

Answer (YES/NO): NO